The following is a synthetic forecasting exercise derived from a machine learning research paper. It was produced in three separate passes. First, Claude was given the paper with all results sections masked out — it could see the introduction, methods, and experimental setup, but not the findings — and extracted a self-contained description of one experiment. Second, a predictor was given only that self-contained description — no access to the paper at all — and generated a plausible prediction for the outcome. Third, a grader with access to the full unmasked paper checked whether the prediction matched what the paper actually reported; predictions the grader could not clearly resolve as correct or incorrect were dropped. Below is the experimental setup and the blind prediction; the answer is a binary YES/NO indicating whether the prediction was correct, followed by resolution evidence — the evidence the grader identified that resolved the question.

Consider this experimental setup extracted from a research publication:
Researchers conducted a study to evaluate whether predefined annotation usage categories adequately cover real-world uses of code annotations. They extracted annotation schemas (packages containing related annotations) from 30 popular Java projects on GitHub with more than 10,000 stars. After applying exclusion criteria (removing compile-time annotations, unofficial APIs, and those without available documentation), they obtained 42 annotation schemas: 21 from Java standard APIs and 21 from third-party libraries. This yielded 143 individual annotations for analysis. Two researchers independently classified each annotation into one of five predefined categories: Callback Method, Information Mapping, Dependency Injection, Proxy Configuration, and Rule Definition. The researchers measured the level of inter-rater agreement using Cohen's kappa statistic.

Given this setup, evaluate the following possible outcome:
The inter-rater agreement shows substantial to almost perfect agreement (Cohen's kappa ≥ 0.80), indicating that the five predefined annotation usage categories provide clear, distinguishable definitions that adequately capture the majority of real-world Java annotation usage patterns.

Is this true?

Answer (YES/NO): YES